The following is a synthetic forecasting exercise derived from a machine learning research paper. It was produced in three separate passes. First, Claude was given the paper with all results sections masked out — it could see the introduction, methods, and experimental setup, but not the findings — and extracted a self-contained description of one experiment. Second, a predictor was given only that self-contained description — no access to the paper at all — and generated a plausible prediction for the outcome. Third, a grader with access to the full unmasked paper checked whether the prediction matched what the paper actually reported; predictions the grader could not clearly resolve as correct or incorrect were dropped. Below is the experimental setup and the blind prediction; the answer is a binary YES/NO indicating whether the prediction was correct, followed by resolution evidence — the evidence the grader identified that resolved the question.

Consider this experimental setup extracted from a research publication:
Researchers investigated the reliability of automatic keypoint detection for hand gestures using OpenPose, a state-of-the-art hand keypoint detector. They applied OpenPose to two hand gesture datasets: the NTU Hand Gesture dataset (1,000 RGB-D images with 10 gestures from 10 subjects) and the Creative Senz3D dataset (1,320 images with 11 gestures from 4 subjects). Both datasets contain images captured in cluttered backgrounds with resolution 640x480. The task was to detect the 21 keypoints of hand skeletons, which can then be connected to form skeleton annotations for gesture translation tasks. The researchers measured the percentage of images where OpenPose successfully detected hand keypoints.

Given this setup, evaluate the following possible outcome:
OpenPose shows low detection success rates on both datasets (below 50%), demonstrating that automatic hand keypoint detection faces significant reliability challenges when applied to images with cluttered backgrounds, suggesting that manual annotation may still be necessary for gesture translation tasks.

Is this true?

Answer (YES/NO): NO